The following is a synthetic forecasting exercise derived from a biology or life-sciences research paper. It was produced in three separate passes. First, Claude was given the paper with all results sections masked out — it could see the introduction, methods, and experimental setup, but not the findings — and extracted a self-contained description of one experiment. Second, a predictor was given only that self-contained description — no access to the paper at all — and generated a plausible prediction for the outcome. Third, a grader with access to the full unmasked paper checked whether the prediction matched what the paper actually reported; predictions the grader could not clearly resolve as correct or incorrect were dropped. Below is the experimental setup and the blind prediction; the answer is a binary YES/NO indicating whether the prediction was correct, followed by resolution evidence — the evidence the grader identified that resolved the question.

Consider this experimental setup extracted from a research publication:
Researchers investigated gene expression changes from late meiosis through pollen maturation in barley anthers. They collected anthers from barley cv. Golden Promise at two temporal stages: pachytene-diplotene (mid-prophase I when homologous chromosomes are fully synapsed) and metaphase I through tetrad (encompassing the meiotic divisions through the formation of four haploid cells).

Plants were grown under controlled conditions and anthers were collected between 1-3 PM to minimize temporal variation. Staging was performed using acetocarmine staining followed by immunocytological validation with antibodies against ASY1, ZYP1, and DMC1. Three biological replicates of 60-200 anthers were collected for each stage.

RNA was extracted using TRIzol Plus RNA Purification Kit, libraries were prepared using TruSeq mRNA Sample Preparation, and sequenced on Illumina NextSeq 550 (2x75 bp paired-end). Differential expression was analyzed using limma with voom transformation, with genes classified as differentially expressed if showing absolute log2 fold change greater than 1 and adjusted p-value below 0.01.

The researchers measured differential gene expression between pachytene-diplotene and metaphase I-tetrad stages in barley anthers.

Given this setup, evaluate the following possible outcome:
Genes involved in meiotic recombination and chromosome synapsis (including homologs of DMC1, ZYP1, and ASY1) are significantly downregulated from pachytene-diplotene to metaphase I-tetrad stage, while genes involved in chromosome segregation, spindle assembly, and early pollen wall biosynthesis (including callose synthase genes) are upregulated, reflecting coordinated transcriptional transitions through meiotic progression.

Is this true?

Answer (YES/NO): NO